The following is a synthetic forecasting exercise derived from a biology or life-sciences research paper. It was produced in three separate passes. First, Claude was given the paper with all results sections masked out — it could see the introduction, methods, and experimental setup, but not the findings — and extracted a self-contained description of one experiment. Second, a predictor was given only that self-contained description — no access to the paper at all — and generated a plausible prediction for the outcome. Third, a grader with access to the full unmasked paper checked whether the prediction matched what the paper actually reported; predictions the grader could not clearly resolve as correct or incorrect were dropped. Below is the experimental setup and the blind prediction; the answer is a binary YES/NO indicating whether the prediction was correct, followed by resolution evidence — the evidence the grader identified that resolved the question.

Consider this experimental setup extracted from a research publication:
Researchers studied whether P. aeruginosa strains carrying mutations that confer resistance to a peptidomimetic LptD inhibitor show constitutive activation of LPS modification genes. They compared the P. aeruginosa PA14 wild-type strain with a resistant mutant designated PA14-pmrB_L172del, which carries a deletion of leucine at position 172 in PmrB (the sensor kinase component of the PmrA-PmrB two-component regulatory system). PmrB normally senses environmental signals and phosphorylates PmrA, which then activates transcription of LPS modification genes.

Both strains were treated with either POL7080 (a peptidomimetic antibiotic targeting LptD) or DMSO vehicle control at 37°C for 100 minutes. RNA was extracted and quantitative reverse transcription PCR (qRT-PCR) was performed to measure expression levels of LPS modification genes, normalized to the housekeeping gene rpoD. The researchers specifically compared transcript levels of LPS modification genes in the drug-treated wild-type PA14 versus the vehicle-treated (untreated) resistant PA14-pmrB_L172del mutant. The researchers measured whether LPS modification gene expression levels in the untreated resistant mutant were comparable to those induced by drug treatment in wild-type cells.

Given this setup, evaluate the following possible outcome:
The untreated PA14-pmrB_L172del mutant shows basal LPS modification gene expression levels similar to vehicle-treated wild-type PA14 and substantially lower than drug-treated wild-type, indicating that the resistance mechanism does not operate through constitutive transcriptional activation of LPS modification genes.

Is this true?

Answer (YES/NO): NO